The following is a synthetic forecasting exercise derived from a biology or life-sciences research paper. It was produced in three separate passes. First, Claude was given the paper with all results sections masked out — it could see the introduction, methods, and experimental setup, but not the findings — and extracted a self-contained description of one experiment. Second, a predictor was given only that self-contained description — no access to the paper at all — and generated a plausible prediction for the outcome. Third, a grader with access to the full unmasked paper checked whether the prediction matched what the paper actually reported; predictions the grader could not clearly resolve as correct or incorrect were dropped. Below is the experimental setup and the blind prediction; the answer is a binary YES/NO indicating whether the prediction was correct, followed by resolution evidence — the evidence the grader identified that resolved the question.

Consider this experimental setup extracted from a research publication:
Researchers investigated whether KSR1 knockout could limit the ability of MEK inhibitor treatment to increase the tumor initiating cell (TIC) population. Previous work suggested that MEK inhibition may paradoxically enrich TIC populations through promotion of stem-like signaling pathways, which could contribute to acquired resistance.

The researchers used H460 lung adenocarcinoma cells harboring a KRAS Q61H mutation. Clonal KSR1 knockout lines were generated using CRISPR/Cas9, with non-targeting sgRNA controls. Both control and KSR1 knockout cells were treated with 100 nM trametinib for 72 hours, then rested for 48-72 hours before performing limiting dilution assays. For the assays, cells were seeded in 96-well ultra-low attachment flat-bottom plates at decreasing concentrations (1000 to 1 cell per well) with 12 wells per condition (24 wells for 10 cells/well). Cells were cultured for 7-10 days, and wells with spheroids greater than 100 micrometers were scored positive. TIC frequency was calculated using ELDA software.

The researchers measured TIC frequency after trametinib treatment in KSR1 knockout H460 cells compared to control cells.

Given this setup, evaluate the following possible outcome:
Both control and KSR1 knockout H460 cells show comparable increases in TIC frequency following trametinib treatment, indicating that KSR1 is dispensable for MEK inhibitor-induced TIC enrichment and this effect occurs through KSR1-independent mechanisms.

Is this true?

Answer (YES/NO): NO